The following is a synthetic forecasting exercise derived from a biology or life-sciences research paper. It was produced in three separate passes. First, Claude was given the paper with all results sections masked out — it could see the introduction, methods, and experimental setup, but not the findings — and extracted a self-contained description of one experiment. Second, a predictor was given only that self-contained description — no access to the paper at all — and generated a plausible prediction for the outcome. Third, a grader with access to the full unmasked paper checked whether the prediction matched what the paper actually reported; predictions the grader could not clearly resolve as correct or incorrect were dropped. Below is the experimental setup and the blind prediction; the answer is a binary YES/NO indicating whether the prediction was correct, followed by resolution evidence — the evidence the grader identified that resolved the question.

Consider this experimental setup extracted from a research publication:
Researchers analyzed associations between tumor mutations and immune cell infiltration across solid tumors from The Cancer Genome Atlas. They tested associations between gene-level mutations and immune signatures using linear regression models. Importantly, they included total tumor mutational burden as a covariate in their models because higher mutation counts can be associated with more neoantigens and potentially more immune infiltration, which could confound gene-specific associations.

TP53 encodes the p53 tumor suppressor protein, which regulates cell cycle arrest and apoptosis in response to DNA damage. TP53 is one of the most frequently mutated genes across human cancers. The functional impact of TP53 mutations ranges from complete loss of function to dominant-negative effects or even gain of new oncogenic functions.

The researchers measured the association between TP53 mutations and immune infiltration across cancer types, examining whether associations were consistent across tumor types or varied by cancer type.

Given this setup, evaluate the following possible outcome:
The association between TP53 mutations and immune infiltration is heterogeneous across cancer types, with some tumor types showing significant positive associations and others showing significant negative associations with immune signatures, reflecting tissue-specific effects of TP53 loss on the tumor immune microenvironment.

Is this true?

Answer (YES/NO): YES